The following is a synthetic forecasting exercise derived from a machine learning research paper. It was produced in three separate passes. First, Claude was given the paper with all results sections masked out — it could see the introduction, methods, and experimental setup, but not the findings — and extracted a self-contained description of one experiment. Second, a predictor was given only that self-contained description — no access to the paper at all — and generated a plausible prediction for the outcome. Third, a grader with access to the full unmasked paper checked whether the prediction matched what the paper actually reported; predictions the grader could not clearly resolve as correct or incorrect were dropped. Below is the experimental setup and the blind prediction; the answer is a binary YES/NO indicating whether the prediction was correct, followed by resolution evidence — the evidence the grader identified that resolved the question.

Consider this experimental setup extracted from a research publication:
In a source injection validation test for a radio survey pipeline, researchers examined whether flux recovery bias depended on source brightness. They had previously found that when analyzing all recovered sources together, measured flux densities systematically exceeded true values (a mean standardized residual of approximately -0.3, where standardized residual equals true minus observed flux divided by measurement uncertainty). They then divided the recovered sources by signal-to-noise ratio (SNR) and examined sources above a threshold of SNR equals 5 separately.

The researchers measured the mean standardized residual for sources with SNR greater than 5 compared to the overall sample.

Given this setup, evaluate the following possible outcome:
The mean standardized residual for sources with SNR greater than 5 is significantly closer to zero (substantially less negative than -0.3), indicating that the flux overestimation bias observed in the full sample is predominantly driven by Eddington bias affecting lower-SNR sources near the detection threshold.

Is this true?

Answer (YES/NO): YES